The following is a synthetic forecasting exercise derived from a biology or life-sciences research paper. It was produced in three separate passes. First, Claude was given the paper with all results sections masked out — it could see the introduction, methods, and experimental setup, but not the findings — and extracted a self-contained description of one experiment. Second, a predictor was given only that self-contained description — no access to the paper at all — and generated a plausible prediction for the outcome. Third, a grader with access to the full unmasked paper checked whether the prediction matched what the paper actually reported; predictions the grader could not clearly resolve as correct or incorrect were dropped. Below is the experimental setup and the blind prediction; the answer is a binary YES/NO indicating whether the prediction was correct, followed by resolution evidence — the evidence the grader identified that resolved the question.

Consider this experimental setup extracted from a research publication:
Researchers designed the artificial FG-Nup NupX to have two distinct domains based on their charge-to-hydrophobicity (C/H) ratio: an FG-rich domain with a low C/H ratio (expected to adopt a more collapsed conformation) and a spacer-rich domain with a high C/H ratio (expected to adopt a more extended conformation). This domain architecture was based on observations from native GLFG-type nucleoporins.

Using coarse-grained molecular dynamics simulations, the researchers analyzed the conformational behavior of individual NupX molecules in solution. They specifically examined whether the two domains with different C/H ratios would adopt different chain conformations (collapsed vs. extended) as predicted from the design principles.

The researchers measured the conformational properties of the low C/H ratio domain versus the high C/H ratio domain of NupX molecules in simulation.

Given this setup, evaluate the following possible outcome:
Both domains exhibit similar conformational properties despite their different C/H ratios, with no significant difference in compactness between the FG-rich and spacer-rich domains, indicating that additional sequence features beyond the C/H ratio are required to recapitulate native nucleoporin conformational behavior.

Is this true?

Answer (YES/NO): NO